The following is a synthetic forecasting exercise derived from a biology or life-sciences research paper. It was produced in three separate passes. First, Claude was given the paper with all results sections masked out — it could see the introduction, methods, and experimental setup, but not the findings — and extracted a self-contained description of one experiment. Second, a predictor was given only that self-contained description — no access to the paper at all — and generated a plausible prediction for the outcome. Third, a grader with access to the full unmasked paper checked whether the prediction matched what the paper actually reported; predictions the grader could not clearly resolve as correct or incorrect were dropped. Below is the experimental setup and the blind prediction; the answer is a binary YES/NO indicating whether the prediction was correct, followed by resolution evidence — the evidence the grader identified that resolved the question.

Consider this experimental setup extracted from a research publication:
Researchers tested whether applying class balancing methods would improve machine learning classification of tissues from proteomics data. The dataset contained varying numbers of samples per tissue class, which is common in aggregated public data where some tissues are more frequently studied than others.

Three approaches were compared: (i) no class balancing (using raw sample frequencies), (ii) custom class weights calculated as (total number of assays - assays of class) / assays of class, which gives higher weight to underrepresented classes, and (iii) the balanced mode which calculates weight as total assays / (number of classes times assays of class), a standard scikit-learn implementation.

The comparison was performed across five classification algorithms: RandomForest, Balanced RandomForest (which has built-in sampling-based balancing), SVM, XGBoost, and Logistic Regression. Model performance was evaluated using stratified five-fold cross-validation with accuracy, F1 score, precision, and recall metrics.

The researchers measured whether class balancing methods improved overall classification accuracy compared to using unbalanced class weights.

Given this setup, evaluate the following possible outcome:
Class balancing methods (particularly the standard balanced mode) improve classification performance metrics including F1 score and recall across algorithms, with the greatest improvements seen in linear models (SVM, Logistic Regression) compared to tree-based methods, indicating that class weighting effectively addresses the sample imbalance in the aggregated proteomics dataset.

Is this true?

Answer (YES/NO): NO